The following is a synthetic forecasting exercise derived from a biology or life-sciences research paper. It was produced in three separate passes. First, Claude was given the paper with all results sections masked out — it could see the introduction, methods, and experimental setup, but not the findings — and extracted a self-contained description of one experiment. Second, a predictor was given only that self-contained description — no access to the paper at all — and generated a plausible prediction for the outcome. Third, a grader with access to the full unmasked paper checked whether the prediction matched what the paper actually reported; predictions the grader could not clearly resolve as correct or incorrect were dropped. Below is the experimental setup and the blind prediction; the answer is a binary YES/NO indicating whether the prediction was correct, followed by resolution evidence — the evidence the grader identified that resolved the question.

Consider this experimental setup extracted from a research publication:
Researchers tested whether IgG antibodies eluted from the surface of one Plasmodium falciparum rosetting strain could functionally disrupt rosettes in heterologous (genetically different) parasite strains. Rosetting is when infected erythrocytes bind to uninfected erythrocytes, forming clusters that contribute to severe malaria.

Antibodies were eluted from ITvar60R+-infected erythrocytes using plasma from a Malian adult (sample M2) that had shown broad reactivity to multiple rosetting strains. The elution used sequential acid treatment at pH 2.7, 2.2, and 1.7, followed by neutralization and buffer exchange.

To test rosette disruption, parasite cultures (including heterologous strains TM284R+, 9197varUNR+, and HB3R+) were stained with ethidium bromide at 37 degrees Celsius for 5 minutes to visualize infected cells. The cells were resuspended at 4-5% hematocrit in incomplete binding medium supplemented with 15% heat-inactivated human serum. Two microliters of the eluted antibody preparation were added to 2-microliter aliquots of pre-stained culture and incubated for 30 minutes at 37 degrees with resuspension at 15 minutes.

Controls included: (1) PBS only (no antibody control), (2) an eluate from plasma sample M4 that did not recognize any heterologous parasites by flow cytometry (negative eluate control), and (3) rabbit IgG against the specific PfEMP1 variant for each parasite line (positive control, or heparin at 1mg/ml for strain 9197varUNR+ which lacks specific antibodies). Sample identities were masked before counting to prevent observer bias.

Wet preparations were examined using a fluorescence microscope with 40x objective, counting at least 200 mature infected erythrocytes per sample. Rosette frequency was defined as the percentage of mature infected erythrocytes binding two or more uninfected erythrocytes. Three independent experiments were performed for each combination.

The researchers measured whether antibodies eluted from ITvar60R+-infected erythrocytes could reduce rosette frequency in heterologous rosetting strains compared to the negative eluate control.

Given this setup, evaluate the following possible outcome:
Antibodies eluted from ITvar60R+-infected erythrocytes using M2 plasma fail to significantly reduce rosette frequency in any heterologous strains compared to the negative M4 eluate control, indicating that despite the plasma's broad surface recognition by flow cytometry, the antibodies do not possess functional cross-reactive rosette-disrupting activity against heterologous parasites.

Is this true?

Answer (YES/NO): NO